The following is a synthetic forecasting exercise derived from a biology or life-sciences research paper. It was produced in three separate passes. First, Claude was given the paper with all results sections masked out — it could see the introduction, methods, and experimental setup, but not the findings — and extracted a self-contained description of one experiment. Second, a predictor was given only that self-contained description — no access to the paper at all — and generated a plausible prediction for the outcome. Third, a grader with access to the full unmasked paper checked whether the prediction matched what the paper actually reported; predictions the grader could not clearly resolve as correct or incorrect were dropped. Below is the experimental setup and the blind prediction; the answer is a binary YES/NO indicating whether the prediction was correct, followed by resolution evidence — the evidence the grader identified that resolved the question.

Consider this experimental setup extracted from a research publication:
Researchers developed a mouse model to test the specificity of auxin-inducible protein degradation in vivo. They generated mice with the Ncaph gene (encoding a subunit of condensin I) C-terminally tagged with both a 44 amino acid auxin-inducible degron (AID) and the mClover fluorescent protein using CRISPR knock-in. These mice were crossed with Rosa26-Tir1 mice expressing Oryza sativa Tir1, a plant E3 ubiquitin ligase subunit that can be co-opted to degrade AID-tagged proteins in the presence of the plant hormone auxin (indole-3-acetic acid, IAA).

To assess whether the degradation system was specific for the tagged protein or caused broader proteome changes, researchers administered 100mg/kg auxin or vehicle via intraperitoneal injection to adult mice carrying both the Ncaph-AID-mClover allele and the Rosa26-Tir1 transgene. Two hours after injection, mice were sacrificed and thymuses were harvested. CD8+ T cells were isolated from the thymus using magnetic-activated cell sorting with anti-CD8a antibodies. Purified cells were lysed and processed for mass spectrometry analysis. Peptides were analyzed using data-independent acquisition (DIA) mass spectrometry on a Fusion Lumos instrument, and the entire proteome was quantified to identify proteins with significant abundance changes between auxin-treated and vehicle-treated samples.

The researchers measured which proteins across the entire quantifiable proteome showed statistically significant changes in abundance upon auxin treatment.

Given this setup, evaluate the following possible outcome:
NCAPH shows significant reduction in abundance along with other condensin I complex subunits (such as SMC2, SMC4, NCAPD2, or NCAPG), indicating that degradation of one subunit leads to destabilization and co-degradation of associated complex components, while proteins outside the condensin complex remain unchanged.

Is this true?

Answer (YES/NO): NO